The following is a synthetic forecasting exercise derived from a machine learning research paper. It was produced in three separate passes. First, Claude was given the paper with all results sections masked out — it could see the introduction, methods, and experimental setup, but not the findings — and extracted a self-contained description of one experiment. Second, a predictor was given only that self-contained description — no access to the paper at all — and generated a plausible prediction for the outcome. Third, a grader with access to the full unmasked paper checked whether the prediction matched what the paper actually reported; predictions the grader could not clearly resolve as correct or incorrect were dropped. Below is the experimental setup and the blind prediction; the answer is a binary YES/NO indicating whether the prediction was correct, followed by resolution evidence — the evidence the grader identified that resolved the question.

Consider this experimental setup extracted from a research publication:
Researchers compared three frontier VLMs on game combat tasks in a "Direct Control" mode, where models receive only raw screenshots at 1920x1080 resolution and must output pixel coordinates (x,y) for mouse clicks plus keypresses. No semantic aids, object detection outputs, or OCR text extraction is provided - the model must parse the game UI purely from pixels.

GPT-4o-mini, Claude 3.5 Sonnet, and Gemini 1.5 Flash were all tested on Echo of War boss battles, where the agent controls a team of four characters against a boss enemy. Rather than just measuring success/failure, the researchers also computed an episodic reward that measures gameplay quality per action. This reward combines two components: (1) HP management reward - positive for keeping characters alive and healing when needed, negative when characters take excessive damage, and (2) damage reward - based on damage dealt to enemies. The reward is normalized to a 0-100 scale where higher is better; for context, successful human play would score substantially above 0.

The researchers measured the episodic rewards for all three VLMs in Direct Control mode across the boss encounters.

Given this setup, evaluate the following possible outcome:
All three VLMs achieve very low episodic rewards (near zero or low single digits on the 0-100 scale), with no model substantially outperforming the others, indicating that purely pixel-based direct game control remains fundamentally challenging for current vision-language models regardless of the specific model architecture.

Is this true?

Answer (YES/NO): YES